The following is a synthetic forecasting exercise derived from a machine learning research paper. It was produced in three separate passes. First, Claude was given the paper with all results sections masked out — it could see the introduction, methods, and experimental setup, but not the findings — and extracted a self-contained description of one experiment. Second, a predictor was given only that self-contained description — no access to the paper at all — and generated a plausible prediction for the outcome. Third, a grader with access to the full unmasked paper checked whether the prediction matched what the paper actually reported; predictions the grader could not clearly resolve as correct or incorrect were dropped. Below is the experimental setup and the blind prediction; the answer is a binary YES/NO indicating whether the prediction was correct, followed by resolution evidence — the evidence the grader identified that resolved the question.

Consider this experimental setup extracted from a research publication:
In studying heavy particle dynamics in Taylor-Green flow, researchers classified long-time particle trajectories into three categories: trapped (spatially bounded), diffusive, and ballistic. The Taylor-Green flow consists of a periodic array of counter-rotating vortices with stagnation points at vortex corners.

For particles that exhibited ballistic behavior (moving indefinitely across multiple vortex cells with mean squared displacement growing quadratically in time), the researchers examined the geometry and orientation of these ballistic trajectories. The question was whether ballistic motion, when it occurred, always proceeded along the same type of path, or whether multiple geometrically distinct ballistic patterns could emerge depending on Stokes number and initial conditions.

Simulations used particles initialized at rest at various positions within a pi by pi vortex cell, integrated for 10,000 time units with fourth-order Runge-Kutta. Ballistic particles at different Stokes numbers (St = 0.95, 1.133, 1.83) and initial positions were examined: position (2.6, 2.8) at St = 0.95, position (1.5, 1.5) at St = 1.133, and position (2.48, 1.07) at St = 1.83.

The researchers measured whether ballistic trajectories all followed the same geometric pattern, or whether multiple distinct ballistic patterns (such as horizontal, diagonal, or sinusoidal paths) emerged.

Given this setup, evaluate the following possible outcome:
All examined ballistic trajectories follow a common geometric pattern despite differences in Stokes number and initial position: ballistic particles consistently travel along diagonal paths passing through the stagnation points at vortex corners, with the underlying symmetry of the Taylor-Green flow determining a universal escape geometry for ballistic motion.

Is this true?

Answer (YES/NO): NO